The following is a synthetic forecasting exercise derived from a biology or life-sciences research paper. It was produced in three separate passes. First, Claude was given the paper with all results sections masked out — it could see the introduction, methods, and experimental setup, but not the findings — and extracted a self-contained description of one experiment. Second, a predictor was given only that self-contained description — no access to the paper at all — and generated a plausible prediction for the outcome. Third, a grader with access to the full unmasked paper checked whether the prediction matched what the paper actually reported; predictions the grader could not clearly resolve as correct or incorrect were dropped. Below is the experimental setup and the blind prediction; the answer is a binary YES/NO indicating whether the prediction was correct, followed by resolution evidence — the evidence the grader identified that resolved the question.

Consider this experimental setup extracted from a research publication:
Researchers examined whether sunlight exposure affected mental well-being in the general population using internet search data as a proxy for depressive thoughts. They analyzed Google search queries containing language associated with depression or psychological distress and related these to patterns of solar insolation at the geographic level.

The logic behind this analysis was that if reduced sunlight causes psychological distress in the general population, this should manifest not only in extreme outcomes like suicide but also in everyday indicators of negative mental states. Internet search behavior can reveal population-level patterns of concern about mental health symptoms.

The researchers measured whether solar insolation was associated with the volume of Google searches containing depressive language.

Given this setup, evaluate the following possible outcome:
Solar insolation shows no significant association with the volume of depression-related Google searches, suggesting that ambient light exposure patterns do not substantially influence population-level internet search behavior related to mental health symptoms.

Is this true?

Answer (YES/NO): NO